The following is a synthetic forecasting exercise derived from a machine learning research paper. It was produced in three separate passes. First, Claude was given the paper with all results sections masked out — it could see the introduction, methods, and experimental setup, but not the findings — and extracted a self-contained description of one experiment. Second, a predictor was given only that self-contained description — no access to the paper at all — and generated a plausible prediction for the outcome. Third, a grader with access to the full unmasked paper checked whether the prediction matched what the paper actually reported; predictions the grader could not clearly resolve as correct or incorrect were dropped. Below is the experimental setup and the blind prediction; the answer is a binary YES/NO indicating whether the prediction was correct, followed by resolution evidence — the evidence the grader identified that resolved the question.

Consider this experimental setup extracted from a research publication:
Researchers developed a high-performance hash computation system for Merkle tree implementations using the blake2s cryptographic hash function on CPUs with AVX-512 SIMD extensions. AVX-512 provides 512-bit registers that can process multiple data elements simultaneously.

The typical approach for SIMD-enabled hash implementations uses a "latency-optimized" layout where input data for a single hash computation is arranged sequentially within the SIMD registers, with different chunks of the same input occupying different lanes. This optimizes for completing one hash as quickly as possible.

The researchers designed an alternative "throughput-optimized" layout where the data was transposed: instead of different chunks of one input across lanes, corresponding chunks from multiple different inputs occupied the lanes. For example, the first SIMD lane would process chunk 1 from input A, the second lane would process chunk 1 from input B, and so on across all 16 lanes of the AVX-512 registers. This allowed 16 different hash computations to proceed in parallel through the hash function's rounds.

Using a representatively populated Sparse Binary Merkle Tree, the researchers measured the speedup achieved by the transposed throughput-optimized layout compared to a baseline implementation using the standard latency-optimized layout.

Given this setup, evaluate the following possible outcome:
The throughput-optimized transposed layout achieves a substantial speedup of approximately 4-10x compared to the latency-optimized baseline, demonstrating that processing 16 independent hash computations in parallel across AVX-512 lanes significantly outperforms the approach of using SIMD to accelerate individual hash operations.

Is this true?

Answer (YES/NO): NO